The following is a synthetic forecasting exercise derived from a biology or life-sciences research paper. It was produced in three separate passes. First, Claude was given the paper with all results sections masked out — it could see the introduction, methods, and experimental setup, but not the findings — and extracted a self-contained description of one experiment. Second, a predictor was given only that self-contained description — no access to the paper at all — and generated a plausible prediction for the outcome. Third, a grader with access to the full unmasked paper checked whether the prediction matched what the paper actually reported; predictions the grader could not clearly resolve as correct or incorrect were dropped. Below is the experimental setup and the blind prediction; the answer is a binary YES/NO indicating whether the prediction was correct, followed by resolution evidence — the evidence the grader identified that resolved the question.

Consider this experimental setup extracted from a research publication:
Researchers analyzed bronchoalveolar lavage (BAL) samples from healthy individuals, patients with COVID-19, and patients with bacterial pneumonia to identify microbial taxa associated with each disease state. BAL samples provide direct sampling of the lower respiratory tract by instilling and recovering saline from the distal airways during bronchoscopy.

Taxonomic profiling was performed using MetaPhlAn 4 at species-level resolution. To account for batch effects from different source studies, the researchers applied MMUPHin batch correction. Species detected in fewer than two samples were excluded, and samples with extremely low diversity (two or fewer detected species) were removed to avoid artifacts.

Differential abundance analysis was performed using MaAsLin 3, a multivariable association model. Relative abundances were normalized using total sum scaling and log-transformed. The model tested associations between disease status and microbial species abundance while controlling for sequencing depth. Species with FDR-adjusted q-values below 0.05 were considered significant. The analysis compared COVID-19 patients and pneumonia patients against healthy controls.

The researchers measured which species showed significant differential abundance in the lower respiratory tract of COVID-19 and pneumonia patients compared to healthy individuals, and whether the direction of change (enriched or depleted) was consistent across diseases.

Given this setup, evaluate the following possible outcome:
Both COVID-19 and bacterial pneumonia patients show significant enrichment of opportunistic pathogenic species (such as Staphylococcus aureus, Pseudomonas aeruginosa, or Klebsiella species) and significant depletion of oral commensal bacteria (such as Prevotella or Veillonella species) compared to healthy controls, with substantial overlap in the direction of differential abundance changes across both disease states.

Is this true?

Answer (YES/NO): NO